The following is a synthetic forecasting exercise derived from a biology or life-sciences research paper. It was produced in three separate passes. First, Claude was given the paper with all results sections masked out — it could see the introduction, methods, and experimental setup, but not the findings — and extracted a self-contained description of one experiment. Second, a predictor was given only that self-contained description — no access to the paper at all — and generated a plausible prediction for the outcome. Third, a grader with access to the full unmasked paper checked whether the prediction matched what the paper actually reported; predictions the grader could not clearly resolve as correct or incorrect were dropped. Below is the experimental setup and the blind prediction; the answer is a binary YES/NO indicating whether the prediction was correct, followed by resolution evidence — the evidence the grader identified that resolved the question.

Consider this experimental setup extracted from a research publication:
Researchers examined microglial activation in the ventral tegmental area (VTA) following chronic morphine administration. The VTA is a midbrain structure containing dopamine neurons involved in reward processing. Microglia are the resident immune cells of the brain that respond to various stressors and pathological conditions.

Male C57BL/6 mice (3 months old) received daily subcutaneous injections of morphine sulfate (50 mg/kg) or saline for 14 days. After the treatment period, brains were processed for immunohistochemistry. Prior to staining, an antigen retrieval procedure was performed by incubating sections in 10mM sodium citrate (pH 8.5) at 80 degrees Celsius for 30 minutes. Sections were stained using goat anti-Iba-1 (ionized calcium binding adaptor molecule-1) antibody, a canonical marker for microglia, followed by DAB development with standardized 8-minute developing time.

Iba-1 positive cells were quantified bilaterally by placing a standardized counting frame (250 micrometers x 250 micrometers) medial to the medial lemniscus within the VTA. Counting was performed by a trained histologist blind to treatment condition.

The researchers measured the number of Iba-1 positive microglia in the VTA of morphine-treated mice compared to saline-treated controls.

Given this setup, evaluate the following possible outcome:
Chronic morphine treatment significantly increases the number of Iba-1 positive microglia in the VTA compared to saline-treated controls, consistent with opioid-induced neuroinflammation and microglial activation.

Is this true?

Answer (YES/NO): YES